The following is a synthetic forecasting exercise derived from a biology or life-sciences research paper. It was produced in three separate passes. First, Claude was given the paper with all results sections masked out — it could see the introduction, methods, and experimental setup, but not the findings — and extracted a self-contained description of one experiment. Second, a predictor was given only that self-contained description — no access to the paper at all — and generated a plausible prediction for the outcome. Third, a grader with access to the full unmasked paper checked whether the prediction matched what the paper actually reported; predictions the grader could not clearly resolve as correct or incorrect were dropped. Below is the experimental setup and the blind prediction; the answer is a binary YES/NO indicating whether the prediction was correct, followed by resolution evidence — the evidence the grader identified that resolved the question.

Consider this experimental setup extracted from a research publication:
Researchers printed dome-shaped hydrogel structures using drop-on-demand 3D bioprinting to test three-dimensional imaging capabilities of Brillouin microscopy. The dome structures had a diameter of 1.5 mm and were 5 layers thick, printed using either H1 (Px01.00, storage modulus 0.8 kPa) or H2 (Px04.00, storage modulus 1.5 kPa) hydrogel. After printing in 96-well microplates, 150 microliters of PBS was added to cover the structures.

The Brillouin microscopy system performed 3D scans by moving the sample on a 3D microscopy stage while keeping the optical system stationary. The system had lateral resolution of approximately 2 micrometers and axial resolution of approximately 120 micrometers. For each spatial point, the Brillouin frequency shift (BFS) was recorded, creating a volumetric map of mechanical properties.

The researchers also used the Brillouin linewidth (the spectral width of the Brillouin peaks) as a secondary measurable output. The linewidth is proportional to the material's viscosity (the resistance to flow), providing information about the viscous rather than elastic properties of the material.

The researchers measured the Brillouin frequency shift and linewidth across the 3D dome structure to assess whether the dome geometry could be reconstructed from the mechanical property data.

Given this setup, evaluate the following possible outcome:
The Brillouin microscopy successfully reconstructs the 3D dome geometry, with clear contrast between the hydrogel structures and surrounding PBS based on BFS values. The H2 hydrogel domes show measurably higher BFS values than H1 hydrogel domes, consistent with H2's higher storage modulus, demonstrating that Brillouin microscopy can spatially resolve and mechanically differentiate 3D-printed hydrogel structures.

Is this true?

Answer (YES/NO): YES